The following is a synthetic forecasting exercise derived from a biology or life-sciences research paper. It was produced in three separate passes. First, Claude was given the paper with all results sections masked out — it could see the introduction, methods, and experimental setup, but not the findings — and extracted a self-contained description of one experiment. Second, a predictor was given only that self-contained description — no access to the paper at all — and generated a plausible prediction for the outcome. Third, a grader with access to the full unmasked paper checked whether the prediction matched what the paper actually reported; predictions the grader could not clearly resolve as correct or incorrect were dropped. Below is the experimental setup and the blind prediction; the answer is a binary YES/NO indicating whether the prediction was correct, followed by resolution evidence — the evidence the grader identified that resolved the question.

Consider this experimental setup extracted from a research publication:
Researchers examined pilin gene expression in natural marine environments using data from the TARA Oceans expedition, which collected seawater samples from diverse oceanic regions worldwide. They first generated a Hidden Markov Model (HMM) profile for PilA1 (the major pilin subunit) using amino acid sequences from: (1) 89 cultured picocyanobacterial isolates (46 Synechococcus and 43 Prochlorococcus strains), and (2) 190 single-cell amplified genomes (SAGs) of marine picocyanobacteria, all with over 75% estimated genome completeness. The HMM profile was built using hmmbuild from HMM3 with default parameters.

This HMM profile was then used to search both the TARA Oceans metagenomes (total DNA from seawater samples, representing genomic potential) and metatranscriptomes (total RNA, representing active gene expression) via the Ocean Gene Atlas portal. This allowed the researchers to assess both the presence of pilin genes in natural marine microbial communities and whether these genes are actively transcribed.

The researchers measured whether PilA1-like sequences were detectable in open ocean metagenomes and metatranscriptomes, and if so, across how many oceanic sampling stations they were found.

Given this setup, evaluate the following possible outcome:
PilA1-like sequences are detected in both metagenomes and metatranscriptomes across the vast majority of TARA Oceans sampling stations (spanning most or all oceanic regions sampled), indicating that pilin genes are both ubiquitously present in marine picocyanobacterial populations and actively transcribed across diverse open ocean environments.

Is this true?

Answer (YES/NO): YES